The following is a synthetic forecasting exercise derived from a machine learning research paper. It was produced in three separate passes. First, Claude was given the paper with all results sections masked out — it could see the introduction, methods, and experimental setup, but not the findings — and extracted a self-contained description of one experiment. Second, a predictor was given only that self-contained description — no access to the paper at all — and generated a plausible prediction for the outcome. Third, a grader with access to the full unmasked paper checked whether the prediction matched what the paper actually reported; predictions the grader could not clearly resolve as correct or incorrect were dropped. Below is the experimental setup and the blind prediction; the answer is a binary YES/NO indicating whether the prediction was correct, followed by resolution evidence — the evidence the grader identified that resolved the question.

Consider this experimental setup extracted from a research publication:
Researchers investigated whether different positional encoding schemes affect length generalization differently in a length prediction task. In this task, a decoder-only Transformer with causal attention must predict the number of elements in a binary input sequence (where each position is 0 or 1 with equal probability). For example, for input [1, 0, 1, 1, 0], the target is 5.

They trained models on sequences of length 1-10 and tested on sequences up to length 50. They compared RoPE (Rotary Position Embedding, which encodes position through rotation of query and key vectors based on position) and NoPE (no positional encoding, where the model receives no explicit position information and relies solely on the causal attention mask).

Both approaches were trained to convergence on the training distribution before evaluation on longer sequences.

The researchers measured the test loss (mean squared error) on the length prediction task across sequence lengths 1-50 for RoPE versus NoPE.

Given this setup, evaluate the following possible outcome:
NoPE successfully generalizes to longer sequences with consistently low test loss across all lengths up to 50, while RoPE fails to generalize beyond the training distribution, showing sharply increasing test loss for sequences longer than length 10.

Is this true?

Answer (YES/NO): NO